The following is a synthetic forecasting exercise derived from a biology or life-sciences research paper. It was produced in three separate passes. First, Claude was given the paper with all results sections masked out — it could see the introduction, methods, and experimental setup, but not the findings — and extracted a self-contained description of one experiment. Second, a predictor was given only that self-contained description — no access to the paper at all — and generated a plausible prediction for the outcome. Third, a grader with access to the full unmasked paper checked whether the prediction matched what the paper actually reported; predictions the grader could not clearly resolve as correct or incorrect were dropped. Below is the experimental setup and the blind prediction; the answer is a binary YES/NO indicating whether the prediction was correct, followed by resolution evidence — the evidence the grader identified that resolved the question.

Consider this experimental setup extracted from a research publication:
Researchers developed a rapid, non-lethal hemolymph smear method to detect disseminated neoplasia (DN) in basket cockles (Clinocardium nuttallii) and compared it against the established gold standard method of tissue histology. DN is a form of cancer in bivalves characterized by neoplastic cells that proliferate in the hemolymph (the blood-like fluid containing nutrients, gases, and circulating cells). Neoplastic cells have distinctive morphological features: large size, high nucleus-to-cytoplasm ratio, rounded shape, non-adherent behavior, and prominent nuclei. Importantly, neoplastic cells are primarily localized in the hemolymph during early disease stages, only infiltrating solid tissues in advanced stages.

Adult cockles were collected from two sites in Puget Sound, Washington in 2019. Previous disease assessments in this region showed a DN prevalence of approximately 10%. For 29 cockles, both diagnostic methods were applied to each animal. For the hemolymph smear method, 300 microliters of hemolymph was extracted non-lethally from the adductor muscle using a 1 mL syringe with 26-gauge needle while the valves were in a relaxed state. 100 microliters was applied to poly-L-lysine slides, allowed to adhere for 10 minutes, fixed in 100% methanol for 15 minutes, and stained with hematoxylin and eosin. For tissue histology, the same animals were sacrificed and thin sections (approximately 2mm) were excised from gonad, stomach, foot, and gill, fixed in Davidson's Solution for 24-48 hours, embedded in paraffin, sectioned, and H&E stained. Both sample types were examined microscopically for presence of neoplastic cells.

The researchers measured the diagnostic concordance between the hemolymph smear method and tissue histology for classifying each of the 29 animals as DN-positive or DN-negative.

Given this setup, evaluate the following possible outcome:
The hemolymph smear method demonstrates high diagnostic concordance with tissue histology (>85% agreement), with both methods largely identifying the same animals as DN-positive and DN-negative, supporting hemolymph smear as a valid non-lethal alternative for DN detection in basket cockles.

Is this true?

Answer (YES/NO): YES